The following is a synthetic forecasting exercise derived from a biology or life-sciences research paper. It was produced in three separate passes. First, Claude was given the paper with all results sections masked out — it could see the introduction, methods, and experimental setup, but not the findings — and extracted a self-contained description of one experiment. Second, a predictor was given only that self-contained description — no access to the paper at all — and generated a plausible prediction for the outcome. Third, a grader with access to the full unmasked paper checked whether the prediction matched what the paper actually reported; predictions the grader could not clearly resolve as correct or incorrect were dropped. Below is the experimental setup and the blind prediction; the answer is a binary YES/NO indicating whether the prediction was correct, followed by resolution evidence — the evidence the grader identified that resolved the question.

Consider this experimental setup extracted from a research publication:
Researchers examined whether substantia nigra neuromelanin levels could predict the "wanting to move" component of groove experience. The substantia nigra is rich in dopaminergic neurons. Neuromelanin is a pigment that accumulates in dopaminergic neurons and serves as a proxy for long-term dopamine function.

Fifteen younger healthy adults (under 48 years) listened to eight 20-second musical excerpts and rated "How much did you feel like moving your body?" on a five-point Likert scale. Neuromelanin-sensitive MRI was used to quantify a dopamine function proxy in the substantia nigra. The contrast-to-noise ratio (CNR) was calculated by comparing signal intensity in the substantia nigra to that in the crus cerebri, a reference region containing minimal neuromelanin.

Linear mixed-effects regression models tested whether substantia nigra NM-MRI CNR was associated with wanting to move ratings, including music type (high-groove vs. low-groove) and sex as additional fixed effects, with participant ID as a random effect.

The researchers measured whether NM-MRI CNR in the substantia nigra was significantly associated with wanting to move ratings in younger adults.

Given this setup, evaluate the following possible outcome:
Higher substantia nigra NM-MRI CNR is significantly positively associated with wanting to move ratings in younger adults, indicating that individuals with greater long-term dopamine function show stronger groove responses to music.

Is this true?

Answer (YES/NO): NO